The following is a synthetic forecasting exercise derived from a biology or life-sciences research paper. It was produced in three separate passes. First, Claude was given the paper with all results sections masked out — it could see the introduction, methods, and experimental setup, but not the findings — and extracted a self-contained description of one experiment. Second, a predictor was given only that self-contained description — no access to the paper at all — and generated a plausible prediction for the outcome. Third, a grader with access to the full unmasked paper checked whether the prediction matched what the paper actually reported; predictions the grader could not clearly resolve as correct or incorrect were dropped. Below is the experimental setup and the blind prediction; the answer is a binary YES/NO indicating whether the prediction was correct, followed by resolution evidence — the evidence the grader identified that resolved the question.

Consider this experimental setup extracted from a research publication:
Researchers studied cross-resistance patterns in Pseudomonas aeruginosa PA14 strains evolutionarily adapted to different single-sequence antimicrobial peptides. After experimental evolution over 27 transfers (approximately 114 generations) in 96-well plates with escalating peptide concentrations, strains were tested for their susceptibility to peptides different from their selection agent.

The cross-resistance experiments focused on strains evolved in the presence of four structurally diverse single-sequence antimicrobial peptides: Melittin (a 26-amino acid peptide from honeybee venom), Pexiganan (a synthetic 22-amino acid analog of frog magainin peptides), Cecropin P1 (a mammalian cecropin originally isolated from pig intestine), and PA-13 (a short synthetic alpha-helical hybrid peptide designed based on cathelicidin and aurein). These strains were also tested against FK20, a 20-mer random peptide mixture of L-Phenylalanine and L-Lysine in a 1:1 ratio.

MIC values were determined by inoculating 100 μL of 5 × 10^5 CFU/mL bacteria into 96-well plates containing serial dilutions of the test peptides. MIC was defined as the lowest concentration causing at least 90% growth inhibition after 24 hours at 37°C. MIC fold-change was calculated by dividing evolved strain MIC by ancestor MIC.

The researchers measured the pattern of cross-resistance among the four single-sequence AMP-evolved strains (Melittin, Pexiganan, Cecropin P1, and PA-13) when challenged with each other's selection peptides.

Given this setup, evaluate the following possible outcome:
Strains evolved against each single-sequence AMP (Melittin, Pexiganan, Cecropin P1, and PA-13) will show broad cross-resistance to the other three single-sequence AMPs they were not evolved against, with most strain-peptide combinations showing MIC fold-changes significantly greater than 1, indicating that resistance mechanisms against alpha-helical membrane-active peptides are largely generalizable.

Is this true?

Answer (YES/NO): NO